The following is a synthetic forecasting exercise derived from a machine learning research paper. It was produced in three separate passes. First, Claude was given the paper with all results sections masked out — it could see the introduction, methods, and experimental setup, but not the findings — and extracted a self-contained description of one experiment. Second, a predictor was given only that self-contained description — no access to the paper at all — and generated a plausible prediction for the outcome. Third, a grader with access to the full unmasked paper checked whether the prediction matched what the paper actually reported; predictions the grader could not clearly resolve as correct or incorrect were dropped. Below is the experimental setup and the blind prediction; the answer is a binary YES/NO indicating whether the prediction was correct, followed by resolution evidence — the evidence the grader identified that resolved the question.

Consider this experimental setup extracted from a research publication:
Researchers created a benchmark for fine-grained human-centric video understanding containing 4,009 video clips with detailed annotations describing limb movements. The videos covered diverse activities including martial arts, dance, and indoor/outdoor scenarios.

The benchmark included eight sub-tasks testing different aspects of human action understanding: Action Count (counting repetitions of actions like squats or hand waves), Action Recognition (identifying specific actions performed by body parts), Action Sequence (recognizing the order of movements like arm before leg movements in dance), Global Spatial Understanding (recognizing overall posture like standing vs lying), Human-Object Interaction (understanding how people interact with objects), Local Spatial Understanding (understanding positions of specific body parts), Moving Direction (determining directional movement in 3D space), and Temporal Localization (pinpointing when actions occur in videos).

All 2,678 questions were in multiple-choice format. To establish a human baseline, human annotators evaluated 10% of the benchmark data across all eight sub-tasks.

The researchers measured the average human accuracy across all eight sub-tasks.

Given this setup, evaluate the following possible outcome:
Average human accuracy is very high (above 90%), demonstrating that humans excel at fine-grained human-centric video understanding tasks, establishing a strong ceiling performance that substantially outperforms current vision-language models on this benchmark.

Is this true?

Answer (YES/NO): NO